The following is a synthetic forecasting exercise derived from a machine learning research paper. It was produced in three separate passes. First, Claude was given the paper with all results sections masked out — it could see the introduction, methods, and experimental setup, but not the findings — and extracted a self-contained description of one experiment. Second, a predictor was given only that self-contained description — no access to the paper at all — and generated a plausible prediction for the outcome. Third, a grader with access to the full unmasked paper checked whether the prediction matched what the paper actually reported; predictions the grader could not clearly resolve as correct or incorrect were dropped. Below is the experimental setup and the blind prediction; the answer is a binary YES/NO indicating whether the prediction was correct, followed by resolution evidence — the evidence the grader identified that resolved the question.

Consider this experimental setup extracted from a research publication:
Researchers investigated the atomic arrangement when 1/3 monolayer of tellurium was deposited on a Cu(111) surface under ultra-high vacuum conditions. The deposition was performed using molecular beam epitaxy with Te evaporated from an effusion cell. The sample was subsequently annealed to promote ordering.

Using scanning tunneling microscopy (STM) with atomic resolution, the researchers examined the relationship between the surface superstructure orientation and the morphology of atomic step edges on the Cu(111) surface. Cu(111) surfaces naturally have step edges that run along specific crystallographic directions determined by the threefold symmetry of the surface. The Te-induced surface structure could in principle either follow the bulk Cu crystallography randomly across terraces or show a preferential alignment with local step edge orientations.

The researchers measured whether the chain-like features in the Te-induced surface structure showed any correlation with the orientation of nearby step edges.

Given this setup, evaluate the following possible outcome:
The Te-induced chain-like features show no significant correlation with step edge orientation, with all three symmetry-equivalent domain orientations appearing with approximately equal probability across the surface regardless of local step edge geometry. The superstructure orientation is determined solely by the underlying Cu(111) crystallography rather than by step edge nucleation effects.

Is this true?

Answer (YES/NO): NO